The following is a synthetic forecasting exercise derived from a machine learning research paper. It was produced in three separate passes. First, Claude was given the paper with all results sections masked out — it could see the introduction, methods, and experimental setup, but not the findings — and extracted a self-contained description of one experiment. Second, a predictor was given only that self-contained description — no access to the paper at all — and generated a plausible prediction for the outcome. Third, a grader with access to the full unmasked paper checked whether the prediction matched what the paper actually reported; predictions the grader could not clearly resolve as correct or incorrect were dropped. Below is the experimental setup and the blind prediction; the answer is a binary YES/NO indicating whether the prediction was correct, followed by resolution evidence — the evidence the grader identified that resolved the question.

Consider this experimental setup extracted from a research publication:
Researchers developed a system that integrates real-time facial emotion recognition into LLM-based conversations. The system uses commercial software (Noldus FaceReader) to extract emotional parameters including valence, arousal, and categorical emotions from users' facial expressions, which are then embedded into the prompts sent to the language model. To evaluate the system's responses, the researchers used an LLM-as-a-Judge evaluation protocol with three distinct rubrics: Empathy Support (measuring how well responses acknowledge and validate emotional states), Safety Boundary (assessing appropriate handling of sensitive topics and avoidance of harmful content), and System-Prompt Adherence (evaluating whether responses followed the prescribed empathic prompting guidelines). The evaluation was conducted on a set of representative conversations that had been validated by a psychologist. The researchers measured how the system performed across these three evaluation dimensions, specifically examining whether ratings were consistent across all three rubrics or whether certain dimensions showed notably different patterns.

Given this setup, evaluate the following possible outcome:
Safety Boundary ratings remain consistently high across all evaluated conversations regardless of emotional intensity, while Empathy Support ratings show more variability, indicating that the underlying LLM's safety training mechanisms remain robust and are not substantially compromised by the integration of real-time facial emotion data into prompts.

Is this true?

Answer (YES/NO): YES